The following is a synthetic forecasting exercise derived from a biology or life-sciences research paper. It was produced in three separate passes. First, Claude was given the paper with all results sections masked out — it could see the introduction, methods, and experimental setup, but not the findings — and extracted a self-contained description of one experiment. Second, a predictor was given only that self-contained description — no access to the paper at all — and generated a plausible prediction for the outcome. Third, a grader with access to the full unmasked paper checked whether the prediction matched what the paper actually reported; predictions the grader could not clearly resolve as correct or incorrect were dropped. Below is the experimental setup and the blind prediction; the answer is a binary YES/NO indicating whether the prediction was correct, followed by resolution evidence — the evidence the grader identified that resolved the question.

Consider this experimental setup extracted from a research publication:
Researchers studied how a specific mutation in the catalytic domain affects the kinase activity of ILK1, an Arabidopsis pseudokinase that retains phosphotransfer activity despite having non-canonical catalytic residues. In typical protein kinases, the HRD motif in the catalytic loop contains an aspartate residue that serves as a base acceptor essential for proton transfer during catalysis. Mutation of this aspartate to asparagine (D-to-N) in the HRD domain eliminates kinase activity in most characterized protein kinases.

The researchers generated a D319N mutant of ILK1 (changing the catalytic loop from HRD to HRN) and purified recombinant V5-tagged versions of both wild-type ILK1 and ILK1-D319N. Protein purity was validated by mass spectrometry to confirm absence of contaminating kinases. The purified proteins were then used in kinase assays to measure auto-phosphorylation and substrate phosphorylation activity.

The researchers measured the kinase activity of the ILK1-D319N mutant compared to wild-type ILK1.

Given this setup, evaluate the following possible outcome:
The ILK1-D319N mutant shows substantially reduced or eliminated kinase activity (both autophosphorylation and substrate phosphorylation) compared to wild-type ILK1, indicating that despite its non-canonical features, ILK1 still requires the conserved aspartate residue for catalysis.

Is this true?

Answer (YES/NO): NO